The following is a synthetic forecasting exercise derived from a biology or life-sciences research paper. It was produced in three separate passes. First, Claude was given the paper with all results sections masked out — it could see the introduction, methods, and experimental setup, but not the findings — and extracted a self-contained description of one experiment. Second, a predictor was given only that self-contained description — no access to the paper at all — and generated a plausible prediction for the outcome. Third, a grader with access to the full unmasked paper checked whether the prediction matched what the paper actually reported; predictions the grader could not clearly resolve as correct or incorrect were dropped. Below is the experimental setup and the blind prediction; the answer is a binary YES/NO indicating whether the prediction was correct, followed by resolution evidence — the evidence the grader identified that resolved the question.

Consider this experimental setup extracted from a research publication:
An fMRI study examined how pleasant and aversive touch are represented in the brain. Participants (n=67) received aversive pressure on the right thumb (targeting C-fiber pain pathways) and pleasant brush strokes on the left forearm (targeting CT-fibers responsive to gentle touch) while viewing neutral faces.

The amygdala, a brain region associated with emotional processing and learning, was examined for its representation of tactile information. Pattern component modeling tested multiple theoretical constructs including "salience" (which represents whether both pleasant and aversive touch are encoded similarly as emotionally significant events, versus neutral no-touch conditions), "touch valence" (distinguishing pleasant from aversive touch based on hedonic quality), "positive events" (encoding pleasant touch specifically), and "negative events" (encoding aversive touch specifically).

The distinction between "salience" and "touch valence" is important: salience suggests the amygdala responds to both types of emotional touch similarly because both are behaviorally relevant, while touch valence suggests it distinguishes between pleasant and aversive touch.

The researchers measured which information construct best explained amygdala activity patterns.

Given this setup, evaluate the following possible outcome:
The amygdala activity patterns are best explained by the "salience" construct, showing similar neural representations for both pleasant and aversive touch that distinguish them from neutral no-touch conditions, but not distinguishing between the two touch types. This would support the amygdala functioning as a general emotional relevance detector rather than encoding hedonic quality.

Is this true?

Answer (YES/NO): NO